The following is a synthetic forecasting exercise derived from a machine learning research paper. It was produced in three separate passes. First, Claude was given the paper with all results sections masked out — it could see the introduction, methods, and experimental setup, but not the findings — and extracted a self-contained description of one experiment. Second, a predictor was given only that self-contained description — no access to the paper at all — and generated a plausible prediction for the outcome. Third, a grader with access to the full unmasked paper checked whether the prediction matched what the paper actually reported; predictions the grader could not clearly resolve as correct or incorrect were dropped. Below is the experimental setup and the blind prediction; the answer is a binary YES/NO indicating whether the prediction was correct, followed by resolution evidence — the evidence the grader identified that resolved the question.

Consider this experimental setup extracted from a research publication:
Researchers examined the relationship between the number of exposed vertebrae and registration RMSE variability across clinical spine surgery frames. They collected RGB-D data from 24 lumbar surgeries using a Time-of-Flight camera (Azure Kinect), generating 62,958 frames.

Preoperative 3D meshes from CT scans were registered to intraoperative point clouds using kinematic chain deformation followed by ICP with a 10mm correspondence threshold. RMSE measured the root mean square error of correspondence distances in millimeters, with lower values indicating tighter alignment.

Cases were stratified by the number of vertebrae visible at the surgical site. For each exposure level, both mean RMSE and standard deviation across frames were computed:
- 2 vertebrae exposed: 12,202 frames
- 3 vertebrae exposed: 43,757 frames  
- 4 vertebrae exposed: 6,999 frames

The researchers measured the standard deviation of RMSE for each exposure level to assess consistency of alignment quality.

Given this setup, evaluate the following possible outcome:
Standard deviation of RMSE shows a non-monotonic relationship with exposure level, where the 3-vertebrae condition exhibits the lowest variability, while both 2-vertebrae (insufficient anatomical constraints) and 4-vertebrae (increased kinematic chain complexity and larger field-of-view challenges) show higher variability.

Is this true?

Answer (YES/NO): YES